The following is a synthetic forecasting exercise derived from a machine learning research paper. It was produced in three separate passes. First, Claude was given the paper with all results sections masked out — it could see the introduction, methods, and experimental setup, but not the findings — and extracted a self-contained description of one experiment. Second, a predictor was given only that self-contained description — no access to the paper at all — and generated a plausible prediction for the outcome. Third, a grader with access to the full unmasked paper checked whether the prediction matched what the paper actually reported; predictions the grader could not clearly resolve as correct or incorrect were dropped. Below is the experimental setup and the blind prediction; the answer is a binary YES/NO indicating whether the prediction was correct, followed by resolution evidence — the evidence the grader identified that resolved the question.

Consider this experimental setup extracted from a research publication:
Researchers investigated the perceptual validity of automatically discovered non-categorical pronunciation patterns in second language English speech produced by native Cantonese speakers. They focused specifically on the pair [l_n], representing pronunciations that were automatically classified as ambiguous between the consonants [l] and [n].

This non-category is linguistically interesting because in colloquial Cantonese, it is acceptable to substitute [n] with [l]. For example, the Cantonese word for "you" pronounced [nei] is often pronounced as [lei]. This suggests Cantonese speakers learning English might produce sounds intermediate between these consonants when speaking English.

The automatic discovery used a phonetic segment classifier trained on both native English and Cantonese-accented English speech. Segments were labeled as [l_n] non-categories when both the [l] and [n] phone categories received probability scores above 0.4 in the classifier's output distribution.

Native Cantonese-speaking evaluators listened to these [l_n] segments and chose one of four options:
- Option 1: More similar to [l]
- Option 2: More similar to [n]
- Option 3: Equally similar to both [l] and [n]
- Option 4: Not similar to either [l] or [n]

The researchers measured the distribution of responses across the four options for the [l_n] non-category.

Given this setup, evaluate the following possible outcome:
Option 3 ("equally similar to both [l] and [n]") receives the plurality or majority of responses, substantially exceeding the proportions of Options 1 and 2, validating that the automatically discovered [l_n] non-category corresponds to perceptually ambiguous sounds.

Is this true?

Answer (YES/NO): NO